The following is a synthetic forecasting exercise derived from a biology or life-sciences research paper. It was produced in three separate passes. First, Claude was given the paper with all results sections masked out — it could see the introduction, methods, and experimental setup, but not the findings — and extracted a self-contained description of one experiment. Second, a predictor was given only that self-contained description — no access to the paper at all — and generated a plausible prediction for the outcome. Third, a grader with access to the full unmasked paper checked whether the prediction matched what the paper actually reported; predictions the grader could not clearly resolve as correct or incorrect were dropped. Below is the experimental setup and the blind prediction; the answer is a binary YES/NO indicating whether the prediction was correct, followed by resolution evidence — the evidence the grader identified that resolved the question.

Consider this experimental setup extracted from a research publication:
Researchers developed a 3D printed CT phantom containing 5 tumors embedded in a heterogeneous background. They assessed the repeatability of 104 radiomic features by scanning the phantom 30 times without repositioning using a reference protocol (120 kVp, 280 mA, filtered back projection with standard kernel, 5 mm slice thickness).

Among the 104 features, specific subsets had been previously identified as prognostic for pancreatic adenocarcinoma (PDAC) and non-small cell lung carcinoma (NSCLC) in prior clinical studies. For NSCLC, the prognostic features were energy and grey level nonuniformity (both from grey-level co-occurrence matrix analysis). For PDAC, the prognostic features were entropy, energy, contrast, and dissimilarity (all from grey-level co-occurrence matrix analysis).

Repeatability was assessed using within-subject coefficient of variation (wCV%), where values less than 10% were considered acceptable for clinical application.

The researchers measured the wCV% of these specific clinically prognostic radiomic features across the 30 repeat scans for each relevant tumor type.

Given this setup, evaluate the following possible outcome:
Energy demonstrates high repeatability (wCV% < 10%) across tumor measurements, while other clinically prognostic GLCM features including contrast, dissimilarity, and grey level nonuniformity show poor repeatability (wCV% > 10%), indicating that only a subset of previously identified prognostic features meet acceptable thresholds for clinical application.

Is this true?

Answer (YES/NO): NO